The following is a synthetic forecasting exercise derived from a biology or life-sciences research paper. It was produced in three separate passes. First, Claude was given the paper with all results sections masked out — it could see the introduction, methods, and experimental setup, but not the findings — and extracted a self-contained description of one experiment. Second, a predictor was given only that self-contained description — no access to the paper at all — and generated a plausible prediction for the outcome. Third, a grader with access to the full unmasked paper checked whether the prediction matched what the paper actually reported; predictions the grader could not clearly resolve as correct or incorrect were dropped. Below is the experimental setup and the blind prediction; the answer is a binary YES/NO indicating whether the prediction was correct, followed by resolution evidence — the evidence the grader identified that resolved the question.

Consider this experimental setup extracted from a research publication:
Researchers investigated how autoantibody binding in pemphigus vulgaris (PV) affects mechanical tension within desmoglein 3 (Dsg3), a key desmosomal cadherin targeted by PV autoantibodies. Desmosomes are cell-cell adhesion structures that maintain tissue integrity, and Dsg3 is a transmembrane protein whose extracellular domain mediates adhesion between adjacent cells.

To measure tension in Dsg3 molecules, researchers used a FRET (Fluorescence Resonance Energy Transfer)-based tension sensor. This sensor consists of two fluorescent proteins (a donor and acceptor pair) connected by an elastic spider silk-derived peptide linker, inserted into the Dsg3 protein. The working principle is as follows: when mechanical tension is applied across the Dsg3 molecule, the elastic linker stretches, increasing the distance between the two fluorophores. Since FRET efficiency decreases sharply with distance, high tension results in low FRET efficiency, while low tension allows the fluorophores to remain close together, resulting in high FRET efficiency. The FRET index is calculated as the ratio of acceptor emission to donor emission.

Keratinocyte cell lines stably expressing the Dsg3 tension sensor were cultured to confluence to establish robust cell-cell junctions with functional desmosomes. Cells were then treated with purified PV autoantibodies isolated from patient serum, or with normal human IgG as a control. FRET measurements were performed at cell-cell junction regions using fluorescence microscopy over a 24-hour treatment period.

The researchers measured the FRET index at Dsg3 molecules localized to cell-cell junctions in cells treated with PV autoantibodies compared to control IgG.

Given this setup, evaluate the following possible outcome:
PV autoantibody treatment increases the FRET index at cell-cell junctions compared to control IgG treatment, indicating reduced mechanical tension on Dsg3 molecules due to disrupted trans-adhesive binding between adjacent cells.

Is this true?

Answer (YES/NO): YES